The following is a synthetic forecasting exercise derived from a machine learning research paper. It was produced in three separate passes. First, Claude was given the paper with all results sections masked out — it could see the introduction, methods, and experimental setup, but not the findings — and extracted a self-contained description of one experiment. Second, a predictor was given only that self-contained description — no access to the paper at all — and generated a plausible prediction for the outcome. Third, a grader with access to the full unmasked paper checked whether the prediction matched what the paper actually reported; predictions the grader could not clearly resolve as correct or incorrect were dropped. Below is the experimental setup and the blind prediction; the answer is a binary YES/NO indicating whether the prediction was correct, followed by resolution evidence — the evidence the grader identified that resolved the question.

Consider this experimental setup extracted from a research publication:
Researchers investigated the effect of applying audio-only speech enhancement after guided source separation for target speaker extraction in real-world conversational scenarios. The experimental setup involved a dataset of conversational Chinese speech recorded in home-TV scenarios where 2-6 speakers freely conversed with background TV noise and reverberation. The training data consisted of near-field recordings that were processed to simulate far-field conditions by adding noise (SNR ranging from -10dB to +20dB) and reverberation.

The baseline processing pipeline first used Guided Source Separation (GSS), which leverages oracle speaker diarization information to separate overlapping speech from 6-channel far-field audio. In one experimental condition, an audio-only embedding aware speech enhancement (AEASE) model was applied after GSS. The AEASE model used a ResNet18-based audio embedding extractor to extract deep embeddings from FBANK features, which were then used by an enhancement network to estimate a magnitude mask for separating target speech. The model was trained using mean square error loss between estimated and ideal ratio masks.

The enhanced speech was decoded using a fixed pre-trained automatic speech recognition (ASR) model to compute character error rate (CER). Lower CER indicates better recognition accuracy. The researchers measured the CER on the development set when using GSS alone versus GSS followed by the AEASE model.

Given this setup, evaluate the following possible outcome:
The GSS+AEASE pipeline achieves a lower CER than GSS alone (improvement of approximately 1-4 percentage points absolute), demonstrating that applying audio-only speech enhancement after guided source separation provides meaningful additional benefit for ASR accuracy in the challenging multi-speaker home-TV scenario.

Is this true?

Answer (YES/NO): NO